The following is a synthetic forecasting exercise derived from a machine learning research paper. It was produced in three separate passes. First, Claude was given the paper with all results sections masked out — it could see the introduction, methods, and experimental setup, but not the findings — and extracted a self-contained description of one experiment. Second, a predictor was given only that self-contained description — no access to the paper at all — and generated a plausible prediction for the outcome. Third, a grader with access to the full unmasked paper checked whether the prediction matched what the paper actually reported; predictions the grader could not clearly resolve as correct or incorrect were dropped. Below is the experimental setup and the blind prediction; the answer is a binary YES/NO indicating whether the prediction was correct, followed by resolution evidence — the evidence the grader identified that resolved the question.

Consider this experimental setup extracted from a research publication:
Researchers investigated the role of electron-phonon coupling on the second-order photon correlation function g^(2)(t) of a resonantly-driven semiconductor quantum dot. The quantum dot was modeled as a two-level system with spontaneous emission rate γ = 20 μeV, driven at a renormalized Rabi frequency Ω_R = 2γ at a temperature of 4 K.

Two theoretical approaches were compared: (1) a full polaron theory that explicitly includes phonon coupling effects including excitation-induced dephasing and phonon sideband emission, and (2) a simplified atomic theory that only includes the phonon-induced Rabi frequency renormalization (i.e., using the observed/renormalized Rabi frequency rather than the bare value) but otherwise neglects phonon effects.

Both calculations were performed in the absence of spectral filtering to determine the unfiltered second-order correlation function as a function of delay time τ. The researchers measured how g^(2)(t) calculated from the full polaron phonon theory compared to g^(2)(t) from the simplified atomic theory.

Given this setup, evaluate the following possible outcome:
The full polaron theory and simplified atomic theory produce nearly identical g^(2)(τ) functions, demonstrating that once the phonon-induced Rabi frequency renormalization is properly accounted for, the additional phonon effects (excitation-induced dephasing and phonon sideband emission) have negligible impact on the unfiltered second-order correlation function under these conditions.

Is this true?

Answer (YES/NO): YES